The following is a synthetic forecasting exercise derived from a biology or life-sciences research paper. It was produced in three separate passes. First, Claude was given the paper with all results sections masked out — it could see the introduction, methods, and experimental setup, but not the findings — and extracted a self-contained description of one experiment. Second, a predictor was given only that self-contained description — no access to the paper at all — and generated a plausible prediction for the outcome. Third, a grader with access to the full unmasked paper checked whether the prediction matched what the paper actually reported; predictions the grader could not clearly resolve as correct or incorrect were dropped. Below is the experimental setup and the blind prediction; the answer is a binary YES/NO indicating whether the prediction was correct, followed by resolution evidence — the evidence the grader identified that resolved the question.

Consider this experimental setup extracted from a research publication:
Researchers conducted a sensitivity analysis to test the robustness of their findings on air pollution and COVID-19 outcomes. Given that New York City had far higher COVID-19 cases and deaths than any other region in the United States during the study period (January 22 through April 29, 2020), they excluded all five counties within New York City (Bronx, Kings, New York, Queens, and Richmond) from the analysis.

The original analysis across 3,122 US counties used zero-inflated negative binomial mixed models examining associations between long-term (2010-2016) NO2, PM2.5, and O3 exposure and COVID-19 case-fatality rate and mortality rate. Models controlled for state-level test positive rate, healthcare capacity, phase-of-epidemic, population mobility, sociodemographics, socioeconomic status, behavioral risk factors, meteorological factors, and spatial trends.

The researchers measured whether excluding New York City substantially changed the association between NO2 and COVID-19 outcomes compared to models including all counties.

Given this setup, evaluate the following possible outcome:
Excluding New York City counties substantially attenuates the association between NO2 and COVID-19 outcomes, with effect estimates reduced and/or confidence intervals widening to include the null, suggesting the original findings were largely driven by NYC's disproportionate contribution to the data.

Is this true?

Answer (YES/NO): NO